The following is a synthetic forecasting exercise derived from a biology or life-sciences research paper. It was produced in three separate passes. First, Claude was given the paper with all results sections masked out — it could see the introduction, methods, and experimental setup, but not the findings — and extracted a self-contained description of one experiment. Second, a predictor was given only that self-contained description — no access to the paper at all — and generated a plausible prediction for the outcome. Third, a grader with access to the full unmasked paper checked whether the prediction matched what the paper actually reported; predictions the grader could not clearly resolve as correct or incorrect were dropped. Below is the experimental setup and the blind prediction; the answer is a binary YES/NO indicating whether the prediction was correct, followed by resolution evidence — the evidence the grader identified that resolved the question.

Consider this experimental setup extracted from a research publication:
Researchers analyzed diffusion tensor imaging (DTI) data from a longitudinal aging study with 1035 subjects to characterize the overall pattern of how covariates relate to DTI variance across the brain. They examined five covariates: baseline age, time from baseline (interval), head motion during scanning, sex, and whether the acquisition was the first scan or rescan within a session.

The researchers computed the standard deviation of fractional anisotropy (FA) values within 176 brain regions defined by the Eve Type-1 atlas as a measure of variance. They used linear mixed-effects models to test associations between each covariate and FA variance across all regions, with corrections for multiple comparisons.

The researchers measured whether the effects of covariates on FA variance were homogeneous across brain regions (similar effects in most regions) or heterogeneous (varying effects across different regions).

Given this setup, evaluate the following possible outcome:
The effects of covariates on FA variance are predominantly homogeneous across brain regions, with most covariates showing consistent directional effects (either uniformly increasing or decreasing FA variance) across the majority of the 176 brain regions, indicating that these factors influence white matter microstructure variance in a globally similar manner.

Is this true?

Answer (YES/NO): NO